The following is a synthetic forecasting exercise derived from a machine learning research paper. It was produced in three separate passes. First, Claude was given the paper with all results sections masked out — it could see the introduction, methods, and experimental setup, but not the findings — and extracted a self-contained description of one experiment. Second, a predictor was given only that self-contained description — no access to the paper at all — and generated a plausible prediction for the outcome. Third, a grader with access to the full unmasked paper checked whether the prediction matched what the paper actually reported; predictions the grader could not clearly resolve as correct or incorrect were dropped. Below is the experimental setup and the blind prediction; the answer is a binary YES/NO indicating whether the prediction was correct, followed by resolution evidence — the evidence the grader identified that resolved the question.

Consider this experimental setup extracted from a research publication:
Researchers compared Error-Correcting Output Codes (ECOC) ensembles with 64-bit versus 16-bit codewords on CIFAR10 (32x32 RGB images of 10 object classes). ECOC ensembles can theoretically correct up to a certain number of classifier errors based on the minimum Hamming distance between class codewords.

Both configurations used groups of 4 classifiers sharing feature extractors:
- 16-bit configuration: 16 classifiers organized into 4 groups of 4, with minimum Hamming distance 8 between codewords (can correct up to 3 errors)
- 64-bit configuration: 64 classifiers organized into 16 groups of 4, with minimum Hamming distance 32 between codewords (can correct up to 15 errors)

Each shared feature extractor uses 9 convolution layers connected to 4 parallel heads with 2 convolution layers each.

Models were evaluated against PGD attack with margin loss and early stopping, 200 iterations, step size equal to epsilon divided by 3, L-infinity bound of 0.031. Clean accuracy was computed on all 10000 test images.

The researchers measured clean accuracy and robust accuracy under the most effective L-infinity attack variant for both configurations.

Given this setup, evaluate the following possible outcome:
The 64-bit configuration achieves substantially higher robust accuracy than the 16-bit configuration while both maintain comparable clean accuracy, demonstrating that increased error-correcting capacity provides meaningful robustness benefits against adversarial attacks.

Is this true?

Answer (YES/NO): NO